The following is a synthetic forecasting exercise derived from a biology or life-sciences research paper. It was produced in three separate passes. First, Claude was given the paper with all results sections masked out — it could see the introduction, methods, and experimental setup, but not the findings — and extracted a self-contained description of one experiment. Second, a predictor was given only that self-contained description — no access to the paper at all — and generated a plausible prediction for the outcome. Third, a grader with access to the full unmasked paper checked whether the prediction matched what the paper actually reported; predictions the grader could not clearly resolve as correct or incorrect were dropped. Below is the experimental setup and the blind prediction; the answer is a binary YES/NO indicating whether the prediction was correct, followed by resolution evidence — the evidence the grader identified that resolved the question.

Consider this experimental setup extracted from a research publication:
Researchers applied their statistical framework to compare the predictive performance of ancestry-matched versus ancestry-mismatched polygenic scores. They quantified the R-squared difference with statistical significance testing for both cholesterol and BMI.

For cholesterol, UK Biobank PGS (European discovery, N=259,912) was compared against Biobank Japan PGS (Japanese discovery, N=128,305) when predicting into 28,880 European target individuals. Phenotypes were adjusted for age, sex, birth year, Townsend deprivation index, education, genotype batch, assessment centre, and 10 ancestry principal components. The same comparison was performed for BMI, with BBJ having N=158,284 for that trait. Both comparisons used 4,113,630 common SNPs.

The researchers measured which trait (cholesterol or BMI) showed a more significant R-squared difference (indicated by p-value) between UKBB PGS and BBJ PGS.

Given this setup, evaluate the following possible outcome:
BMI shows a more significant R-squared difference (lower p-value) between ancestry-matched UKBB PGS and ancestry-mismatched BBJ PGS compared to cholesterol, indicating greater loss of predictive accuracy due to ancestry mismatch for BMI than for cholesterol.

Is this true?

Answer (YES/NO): YES